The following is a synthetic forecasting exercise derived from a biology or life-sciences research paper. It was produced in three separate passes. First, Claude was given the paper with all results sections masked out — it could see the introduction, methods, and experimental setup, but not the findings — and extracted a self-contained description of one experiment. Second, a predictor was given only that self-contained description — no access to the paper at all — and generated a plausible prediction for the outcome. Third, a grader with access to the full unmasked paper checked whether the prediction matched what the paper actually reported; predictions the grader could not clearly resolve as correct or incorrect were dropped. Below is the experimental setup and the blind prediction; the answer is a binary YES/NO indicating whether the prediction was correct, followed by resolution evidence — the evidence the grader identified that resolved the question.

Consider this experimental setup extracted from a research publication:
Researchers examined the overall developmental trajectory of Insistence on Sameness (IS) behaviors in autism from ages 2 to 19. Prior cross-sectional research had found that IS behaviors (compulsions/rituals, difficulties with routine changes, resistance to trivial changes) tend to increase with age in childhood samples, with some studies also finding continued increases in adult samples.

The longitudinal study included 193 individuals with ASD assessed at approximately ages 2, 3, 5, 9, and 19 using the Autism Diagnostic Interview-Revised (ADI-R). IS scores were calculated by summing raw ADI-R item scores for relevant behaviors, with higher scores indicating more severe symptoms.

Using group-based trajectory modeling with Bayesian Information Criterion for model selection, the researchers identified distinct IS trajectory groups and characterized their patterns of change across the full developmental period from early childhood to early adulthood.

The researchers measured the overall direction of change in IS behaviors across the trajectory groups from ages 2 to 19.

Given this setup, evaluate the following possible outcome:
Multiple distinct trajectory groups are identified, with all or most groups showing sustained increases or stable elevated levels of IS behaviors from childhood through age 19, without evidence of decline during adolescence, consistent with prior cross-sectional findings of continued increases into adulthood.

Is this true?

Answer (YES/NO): NO